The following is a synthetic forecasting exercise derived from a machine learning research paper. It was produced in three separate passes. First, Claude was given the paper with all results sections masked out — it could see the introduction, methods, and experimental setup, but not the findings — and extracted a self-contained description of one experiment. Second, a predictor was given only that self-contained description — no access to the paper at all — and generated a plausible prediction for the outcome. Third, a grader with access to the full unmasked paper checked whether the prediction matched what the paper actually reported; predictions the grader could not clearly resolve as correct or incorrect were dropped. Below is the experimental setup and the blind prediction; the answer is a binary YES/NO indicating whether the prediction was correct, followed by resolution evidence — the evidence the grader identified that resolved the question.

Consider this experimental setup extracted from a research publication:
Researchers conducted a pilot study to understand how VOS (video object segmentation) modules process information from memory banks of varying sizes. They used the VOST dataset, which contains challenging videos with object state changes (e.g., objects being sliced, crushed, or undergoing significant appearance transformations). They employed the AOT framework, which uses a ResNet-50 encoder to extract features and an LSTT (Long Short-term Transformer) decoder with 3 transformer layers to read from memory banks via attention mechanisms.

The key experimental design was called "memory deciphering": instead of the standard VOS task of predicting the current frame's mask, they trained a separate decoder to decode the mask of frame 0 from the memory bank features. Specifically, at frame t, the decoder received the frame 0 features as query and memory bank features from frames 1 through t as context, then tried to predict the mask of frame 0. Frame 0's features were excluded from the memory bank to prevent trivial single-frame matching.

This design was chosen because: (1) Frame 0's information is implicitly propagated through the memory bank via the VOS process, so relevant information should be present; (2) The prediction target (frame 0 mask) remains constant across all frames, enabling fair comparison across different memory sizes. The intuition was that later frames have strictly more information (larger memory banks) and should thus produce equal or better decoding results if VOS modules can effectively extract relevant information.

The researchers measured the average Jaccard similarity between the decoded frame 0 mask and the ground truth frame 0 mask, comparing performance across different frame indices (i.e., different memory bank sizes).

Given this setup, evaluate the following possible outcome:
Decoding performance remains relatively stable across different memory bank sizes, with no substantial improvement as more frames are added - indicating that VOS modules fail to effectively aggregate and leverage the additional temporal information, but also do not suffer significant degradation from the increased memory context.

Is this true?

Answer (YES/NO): NO